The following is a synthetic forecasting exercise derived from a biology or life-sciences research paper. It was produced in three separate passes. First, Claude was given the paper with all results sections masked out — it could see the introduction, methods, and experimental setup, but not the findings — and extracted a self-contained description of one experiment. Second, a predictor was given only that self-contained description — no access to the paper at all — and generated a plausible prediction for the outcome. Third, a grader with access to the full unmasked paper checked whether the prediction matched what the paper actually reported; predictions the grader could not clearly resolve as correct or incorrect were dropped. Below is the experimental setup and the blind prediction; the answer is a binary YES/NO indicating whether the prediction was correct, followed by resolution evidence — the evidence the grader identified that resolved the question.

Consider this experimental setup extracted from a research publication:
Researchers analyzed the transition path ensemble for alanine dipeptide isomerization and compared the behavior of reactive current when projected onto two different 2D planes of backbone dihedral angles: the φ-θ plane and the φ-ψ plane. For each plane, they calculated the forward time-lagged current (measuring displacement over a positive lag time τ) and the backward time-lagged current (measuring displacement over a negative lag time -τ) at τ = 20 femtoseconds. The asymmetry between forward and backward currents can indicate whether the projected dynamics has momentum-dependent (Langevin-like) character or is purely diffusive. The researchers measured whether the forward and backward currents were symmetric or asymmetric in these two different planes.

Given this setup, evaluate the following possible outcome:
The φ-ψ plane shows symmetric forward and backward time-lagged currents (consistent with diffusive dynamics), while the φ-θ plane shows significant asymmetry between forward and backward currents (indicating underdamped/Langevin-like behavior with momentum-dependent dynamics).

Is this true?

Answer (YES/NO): YES